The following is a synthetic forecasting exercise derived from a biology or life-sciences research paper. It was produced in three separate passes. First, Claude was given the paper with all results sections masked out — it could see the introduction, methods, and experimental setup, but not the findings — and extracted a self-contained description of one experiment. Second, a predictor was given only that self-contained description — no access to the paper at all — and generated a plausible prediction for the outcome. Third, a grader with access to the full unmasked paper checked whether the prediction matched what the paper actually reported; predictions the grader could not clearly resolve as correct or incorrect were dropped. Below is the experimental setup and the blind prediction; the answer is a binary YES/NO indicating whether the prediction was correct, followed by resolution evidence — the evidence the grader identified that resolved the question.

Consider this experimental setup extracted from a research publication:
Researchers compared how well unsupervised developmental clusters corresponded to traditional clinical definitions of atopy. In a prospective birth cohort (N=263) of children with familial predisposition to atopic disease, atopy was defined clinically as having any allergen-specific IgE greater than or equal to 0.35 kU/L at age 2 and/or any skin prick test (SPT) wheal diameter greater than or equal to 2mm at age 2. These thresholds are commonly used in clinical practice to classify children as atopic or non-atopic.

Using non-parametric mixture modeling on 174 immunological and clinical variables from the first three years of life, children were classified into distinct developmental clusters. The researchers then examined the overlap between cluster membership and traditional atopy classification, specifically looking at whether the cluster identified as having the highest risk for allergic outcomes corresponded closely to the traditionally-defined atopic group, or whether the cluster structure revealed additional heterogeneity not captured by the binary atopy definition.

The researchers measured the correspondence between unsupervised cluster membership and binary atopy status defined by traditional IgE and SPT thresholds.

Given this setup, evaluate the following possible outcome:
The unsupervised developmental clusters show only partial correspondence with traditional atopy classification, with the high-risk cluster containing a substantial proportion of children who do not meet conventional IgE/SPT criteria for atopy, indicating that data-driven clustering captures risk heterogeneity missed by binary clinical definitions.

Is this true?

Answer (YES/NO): NO